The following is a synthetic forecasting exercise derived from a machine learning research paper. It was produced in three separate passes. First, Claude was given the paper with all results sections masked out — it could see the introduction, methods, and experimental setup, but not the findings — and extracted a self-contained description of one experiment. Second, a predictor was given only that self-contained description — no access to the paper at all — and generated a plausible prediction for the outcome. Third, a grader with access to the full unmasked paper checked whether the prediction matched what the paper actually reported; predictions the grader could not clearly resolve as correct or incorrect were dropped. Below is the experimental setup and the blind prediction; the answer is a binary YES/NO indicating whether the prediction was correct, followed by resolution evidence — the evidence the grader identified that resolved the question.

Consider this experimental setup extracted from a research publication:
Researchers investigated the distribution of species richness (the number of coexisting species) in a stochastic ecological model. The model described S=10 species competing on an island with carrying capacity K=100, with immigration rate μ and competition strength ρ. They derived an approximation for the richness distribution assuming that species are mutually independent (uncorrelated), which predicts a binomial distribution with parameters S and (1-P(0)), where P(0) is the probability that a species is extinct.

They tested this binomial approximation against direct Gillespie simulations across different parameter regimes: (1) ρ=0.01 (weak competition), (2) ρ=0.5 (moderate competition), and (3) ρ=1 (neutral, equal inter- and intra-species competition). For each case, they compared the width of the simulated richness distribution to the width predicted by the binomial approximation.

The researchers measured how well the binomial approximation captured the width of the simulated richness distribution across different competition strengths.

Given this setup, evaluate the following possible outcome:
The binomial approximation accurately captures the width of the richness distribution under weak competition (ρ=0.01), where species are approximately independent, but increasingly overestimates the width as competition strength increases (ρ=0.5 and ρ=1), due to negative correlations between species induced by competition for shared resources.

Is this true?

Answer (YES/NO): YES